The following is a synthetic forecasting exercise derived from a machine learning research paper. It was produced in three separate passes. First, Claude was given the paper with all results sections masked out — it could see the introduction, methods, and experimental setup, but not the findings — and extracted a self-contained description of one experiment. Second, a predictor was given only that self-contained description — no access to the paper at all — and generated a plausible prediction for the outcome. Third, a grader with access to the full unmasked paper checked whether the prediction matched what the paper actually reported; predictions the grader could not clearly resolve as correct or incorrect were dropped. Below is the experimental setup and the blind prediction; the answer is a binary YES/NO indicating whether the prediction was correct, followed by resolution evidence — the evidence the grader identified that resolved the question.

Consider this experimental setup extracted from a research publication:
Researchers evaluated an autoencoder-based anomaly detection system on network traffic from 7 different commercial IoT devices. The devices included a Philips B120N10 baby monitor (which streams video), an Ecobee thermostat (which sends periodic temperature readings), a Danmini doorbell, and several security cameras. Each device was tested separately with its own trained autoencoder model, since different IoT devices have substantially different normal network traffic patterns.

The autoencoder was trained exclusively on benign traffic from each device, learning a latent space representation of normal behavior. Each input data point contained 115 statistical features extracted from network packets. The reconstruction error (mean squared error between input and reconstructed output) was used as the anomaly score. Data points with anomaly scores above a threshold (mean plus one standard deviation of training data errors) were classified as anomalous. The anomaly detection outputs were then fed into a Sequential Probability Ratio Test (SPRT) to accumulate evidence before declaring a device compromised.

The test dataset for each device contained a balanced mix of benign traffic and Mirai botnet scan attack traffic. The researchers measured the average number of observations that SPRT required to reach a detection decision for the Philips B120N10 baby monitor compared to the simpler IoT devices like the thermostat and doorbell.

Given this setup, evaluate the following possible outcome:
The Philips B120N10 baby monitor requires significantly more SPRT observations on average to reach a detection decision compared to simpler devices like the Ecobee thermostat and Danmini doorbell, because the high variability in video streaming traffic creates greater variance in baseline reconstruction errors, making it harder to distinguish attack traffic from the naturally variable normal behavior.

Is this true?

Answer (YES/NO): NO